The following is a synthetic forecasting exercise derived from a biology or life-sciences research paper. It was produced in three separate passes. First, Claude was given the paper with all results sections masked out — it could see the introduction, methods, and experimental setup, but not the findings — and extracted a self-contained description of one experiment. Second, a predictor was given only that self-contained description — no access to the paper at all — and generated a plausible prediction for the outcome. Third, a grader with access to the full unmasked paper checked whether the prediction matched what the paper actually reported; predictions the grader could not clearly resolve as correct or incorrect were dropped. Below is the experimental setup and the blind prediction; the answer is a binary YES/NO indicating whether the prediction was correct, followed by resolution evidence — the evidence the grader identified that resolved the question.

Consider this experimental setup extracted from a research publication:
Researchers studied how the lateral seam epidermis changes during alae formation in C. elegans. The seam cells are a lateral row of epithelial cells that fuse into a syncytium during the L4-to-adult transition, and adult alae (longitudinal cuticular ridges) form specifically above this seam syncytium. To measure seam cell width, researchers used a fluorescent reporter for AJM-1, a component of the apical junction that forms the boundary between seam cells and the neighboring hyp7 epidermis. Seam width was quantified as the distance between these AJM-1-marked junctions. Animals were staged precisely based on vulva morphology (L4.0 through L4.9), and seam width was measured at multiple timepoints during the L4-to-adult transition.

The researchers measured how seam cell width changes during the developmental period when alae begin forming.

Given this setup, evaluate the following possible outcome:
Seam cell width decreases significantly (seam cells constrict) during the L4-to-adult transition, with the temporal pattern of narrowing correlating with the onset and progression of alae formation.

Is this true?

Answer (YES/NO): NO